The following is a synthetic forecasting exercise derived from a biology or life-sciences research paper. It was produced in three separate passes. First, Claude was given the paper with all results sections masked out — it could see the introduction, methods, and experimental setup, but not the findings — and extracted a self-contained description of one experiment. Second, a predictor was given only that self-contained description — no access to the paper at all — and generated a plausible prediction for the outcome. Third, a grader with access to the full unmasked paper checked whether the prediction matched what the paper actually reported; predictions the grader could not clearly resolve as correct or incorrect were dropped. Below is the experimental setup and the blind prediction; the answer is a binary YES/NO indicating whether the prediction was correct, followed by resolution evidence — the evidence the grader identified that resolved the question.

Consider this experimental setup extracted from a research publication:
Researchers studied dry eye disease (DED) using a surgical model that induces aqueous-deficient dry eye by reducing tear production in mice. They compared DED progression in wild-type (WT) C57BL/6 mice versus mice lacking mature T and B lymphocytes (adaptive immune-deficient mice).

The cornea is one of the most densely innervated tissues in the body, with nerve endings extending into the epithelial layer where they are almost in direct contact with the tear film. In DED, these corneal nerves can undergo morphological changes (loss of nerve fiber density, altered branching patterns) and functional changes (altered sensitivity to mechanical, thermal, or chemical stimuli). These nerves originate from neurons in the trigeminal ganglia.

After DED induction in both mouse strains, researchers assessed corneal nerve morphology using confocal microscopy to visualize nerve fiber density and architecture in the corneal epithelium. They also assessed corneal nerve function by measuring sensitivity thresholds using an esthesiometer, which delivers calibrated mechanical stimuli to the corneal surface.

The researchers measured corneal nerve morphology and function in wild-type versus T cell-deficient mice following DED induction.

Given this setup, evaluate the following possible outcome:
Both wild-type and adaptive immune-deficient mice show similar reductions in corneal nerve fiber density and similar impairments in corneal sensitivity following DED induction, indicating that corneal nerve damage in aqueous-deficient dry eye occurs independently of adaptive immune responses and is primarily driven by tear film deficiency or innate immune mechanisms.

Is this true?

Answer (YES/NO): NO